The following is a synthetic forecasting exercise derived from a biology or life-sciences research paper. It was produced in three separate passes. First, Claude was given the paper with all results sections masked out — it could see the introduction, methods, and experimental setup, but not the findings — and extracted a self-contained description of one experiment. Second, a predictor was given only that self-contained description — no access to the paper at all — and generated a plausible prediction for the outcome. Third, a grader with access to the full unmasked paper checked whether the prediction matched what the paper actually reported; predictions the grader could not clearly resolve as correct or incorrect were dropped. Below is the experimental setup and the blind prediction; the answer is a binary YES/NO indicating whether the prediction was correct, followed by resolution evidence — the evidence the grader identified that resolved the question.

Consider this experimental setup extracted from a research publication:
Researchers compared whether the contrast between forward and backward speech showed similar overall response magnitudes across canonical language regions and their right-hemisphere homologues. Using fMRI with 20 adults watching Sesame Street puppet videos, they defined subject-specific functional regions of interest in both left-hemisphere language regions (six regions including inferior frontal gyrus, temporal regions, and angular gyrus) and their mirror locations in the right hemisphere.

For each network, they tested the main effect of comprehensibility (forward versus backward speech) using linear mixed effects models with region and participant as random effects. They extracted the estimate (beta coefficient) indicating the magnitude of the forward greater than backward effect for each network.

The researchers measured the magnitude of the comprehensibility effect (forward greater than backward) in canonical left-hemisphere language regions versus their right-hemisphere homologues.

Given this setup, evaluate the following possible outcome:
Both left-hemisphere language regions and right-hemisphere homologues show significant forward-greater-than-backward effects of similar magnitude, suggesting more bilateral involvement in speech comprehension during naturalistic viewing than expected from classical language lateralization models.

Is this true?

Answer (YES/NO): NO